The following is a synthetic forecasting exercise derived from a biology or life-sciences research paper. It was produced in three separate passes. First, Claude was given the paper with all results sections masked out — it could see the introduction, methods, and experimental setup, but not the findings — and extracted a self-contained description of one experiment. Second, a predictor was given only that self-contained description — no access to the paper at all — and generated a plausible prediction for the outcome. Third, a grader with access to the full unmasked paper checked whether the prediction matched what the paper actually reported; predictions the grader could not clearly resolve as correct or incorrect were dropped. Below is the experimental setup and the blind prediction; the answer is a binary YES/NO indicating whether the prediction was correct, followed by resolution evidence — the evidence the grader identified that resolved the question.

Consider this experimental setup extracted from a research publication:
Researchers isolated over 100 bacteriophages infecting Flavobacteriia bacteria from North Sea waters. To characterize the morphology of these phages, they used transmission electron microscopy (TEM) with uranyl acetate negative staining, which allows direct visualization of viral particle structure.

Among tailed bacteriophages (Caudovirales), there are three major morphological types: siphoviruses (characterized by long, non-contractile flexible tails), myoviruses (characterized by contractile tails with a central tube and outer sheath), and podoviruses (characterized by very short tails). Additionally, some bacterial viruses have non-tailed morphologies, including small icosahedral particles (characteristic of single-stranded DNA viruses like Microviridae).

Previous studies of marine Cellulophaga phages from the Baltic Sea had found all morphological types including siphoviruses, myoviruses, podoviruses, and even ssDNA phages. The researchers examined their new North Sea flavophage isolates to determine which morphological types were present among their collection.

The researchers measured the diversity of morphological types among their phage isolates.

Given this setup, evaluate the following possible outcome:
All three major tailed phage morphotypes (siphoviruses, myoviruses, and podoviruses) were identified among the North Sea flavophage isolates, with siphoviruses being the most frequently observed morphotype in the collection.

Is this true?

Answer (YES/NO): YES